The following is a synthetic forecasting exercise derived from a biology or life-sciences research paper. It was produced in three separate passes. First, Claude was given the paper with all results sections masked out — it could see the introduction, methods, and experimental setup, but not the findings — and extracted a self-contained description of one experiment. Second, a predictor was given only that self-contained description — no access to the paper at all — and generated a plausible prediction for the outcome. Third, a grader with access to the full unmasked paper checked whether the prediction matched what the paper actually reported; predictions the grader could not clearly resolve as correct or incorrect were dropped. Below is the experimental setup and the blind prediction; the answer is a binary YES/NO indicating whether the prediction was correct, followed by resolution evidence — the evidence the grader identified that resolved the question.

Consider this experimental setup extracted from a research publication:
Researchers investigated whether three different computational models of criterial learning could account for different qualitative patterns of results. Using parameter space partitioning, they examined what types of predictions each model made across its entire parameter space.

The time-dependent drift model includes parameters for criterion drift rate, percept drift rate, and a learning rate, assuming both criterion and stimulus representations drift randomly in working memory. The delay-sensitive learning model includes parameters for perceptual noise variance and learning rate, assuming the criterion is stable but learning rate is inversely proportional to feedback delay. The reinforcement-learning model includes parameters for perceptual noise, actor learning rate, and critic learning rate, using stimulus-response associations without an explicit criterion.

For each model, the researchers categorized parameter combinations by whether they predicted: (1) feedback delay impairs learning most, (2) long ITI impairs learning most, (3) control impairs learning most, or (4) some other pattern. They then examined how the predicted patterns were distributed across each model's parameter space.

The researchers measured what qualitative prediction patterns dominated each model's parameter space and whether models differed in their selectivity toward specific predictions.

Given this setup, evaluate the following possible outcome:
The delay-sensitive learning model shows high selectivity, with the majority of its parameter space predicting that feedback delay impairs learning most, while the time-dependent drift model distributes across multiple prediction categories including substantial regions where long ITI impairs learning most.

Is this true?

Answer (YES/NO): NO